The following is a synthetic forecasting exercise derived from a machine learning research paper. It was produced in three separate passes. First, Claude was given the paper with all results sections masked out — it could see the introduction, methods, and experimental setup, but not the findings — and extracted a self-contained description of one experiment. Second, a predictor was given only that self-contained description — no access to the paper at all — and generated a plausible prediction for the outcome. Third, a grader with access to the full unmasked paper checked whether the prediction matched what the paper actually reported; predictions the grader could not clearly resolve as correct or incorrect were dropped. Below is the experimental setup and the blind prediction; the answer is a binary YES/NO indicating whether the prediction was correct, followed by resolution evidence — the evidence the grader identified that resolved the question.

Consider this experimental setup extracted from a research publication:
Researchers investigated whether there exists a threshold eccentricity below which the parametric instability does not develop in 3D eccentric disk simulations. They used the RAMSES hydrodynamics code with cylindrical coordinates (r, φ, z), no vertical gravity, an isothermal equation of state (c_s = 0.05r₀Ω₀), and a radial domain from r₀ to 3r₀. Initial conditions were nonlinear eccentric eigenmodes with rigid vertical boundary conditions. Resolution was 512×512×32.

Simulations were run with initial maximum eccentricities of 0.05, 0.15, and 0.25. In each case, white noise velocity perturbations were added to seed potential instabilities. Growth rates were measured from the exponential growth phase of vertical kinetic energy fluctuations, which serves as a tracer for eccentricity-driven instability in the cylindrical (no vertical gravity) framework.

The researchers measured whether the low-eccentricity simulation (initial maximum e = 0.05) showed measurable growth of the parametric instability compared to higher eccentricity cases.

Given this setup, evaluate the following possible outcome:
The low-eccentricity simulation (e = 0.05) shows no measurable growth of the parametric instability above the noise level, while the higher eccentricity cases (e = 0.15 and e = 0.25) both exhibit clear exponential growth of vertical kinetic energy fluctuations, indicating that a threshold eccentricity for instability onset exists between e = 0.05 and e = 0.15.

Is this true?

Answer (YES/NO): YES